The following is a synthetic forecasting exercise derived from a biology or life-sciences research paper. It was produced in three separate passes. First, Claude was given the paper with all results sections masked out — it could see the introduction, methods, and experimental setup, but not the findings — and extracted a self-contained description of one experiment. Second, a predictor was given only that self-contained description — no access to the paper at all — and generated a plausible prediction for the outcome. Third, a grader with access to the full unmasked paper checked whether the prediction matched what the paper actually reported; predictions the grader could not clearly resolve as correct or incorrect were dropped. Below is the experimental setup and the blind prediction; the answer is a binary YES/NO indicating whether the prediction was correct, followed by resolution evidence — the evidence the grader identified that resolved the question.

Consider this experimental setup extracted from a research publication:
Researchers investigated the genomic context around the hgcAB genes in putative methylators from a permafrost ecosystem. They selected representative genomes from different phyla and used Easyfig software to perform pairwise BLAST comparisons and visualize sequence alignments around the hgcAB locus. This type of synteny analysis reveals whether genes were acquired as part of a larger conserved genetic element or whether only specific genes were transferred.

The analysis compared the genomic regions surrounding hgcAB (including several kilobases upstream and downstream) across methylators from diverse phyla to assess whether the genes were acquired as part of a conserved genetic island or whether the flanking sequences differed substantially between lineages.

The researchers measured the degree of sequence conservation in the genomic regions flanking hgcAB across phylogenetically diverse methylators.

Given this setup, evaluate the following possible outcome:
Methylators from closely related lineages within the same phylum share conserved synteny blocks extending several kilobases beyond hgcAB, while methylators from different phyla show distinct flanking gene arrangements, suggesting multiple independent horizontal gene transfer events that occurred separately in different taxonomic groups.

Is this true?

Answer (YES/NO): NO